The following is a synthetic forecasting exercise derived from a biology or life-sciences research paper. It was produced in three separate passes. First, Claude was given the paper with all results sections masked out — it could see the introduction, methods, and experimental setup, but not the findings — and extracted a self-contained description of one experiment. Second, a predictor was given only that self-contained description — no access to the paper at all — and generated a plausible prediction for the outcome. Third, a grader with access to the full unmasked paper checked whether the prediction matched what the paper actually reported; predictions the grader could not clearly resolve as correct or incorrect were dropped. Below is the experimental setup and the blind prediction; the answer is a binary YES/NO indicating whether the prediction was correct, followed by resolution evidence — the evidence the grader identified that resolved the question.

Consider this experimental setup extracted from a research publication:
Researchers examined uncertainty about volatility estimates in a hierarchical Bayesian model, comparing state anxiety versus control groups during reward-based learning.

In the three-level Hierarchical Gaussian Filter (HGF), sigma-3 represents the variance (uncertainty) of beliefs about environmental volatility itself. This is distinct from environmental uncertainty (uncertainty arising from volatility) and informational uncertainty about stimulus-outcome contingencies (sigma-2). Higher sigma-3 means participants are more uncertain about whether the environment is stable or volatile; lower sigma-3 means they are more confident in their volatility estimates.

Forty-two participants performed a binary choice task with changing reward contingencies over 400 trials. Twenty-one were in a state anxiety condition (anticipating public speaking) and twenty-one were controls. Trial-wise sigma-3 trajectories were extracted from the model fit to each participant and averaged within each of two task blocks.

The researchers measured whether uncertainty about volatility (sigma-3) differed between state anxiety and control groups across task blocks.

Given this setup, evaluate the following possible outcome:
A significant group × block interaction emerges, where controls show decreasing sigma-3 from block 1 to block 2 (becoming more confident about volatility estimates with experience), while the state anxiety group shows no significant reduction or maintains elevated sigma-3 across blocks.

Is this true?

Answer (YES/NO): NO